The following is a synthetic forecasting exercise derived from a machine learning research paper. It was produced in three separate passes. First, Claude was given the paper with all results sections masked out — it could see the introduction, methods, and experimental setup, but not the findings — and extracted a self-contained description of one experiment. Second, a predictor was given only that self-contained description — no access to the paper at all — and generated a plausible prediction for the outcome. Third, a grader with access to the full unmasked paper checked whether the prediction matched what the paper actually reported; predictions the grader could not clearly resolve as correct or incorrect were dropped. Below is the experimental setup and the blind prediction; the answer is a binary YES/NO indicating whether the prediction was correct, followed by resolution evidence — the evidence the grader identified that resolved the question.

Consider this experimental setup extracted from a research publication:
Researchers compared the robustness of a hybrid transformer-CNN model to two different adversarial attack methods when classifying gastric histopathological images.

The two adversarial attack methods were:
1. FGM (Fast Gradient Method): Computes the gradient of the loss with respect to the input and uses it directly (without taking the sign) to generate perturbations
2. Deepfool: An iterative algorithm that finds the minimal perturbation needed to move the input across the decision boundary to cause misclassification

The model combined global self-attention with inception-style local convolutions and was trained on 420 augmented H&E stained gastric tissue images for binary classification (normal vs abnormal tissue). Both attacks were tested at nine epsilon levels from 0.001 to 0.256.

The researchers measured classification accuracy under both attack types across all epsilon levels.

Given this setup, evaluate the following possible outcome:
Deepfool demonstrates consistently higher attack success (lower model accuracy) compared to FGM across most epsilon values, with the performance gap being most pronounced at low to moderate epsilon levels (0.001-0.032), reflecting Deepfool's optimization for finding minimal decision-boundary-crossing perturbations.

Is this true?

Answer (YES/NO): NO